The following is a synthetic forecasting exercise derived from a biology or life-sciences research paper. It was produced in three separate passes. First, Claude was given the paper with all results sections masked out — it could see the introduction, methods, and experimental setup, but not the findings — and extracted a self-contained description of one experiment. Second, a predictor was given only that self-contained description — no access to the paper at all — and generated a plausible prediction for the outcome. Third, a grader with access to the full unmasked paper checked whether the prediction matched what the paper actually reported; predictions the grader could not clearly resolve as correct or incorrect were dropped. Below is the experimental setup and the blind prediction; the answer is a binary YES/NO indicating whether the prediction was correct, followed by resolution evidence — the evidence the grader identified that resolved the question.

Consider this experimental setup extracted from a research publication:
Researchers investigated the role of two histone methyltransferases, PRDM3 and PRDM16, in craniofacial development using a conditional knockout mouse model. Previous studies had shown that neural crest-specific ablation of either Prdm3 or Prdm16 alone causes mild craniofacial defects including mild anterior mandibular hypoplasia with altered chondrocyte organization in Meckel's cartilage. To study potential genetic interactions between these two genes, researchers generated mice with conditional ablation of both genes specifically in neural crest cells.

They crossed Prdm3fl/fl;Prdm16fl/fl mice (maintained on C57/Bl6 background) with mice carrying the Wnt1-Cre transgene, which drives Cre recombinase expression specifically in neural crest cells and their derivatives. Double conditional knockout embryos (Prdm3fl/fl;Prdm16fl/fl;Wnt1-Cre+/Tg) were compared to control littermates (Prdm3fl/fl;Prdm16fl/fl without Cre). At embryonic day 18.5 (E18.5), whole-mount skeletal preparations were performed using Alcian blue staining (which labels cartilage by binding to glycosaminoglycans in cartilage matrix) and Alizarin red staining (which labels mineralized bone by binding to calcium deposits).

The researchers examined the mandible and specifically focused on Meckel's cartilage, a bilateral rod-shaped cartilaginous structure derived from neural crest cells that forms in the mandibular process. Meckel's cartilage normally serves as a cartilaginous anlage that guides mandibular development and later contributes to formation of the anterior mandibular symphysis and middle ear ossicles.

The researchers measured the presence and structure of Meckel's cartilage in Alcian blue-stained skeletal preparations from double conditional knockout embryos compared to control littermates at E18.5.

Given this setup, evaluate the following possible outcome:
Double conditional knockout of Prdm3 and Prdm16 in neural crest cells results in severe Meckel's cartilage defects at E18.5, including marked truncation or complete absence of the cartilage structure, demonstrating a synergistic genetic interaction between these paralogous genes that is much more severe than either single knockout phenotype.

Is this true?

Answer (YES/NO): YES